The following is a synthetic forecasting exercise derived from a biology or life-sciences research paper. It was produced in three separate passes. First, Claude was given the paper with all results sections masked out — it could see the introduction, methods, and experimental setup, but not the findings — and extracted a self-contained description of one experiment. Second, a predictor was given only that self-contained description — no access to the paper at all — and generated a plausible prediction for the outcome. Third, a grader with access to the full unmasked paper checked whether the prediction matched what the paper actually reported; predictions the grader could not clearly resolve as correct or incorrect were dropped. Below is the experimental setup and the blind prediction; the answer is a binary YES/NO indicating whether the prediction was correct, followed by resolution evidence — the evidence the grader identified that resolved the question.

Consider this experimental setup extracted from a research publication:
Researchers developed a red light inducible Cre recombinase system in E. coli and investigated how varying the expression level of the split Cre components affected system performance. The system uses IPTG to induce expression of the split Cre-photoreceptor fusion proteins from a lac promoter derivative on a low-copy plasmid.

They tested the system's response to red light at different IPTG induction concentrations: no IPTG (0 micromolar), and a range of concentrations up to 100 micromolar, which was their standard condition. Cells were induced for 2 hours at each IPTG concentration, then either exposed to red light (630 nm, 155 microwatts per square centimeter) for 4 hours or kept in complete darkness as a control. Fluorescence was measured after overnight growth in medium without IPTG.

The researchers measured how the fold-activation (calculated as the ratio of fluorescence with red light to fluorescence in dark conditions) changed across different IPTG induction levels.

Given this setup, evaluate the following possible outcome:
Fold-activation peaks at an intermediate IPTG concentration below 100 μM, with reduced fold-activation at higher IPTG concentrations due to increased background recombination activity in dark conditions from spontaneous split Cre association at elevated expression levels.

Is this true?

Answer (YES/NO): NO